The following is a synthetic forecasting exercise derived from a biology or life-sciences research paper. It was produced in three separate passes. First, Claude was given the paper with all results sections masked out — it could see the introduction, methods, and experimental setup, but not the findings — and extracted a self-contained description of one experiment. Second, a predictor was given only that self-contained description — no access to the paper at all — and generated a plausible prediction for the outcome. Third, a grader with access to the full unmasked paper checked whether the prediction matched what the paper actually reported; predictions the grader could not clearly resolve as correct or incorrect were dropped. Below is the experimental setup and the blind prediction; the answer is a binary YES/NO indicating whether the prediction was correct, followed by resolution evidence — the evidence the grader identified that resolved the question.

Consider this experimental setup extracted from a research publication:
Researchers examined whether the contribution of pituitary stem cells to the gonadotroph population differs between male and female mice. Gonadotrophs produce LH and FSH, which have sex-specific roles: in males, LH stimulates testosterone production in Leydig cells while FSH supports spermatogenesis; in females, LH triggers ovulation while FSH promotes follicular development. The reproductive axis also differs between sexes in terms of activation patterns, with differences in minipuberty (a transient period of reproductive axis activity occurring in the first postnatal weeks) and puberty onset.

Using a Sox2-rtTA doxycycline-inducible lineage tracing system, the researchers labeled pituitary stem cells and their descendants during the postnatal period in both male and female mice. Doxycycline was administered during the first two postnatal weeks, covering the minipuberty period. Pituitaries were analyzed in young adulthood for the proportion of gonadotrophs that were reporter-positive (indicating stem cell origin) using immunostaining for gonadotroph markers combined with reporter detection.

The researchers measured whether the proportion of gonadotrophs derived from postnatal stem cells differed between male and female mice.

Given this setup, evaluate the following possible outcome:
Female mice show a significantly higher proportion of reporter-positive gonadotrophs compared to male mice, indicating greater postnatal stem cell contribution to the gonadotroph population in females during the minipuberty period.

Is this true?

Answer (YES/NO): NO